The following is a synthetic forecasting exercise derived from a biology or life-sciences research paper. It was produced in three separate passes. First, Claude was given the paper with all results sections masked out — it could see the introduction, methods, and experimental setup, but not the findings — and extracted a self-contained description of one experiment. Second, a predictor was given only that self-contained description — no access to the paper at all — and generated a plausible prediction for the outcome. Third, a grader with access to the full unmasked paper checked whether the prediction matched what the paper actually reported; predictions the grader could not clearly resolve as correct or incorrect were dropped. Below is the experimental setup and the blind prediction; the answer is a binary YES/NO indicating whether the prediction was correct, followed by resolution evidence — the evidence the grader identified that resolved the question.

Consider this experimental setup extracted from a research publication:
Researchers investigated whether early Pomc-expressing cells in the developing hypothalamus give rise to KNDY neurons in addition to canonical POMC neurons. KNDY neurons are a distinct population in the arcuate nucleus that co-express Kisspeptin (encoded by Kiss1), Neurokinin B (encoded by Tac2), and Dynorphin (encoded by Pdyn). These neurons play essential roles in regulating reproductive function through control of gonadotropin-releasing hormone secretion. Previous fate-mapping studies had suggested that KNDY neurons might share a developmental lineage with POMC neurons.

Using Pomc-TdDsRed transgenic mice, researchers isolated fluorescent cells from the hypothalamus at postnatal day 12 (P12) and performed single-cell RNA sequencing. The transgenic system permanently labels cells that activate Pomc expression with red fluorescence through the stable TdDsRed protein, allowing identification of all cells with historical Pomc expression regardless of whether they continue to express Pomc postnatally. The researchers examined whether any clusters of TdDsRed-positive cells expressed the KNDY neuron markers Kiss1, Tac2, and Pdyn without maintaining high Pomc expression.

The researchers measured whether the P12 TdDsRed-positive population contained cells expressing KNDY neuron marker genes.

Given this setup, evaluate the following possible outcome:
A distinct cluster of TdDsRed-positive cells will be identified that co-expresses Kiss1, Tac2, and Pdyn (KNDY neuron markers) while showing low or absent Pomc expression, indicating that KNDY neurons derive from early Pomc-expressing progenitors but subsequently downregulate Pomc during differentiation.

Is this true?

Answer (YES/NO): YES